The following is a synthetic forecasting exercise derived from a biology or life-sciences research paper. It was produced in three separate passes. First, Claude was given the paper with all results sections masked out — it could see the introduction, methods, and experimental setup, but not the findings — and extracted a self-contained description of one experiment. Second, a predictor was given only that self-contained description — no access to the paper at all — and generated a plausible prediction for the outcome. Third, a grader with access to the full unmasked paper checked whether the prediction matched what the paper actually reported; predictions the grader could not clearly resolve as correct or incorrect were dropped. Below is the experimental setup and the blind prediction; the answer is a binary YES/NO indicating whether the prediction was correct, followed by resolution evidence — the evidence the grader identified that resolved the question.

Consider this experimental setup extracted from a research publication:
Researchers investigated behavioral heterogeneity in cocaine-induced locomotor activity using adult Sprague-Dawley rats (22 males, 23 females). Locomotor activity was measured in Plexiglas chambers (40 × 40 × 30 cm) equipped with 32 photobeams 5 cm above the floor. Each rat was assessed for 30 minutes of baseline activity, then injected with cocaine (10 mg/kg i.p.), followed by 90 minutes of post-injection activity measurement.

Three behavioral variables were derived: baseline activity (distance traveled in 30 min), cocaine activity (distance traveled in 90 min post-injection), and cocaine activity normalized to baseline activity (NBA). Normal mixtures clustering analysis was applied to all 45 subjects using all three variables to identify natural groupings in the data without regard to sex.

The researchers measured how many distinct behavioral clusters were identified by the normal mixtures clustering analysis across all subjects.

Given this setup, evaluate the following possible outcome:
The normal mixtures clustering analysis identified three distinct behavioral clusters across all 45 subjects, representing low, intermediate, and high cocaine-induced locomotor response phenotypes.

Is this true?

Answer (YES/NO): NO